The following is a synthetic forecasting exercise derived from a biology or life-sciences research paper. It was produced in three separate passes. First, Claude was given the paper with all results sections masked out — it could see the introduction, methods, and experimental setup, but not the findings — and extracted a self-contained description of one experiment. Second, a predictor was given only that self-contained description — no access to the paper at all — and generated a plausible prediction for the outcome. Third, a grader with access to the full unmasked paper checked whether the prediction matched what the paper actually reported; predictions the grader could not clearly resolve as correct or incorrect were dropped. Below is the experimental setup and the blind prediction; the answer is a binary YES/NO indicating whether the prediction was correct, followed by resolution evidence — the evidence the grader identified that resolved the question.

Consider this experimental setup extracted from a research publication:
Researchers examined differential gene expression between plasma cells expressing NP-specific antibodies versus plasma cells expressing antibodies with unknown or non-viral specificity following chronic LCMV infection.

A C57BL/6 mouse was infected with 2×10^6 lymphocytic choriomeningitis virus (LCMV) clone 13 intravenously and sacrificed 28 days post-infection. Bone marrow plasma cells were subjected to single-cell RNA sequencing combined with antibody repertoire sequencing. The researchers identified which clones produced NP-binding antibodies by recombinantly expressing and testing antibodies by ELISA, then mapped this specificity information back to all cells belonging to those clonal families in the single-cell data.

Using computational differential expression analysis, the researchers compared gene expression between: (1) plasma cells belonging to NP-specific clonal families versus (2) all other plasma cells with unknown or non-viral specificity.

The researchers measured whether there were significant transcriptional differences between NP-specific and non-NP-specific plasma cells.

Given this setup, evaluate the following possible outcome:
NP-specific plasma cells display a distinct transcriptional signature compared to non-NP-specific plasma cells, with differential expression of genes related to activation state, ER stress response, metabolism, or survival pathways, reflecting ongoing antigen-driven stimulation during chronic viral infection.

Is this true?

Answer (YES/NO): YES